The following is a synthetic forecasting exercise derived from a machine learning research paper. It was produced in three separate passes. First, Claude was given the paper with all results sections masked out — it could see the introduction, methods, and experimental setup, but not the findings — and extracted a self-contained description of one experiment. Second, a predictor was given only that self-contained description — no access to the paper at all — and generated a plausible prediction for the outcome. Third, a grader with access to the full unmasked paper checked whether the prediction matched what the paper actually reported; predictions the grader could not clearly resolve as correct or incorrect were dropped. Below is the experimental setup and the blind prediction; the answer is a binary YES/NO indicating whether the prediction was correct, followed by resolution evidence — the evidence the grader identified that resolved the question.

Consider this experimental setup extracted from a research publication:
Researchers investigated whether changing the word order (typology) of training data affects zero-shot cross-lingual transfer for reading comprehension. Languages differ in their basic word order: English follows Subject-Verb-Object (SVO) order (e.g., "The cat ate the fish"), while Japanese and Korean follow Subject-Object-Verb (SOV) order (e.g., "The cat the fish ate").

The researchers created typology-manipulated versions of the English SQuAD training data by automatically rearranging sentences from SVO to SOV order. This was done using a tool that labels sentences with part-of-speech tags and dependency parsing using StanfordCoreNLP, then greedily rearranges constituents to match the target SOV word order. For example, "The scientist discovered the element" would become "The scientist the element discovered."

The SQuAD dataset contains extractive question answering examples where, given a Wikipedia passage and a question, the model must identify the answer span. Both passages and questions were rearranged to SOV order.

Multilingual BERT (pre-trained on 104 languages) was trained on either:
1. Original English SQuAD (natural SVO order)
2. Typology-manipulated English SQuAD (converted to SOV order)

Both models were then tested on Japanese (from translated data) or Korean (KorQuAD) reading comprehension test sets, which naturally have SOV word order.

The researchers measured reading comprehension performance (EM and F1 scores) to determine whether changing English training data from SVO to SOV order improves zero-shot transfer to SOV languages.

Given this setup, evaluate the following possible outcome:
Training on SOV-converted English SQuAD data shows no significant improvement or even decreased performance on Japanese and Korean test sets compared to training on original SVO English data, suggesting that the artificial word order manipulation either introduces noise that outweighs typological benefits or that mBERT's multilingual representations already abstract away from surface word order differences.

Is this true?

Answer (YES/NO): YES